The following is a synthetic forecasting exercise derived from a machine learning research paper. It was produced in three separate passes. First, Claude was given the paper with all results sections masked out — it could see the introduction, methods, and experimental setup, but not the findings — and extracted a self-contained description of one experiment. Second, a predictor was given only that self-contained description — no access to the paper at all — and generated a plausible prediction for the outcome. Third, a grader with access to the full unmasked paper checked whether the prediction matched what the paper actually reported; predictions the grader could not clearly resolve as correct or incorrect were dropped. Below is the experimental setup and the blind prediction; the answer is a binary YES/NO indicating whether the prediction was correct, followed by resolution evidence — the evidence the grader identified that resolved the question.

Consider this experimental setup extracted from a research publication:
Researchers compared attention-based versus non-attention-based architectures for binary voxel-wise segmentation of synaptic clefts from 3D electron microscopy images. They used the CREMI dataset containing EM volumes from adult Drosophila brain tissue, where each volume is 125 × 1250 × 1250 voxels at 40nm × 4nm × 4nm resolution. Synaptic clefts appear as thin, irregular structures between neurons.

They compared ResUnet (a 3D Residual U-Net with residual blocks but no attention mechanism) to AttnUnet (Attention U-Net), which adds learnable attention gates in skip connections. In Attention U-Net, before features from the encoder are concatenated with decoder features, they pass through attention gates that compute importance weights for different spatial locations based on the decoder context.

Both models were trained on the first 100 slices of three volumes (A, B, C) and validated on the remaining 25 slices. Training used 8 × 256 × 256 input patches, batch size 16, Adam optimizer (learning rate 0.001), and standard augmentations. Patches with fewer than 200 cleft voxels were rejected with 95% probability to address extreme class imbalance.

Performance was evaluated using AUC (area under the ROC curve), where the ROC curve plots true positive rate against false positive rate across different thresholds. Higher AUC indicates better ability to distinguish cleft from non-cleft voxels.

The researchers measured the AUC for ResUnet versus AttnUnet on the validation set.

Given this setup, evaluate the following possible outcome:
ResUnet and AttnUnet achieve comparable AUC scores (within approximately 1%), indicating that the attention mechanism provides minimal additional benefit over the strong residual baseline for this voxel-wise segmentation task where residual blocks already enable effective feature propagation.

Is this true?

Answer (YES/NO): NO